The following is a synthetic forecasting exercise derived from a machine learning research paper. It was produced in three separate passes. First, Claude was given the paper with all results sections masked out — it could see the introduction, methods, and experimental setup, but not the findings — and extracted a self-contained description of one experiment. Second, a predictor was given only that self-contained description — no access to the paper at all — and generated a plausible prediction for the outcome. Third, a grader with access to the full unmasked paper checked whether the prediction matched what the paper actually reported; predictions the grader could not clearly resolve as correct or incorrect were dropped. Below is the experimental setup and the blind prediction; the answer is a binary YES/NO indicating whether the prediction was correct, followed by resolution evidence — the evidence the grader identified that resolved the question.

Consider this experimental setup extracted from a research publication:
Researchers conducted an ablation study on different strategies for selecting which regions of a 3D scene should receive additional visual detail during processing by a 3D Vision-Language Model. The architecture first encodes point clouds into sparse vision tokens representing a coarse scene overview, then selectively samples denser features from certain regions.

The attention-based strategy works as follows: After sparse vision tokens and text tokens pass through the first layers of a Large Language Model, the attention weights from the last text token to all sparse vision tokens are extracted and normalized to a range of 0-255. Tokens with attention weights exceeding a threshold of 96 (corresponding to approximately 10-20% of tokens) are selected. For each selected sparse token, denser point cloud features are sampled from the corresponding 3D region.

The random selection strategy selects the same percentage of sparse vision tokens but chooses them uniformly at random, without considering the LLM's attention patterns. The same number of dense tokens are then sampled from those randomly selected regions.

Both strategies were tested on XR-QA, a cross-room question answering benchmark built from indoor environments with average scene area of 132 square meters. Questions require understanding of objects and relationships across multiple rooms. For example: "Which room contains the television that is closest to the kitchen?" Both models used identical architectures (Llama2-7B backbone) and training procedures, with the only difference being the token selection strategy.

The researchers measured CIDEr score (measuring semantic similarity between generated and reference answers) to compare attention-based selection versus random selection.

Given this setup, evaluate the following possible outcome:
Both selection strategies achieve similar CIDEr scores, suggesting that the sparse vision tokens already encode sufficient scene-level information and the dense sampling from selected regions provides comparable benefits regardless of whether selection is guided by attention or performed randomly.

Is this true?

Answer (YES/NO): NO